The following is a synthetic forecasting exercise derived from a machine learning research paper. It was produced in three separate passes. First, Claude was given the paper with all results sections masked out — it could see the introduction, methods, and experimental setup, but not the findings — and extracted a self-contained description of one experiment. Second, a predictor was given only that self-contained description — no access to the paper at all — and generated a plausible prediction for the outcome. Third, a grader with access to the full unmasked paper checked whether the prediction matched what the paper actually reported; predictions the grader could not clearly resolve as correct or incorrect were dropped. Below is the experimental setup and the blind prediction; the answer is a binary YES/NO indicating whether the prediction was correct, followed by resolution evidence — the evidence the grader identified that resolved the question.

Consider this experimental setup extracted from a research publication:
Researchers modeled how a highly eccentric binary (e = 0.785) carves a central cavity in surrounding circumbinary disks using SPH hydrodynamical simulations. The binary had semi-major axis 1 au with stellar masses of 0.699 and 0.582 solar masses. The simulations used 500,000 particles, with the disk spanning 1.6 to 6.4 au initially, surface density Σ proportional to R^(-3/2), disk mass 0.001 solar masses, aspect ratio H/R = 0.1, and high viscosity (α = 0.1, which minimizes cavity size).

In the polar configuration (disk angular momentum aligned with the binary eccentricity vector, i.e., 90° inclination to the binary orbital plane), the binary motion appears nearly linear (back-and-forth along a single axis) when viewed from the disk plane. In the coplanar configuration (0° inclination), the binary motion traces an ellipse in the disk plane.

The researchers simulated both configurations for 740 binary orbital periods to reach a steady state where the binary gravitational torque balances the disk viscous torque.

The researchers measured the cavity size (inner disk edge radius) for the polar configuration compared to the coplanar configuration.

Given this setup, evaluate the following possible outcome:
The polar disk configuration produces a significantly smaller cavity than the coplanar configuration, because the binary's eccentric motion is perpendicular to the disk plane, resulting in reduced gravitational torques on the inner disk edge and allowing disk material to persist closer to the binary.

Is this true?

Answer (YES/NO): YES